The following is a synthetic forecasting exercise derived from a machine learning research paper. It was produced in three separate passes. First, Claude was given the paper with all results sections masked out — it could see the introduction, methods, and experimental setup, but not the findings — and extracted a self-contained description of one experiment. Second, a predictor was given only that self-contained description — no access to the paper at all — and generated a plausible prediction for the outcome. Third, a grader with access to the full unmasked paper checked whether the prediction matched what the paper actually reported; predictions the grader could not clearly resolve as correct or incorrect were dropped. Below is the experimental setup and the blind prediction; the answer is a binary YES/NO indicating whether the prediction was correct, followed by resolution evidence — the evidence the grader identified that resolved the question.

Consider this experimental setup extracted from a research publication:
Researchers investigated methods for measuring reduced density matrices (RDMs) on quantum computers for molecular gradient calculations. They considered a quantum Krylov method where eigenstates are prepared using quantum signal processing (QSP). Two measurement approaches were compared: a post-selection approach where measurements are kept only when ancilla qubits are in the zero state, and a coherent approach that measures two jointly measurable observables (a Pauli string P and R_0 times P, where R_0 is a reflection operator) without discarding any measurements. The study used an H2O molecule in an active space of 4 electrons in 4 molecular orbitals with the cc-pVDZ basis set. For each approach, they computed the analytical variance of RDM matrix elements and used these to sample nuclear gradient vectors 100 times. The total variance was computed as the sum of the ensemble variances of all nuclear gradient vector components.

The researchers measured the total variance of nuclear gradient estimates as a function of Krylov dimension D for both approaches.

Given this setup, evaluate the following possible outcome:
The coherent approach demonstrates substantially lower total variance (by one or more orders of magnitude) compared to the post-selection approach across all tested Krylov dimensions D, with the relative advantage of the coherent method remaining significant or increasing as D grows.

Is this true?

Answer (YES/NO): NO